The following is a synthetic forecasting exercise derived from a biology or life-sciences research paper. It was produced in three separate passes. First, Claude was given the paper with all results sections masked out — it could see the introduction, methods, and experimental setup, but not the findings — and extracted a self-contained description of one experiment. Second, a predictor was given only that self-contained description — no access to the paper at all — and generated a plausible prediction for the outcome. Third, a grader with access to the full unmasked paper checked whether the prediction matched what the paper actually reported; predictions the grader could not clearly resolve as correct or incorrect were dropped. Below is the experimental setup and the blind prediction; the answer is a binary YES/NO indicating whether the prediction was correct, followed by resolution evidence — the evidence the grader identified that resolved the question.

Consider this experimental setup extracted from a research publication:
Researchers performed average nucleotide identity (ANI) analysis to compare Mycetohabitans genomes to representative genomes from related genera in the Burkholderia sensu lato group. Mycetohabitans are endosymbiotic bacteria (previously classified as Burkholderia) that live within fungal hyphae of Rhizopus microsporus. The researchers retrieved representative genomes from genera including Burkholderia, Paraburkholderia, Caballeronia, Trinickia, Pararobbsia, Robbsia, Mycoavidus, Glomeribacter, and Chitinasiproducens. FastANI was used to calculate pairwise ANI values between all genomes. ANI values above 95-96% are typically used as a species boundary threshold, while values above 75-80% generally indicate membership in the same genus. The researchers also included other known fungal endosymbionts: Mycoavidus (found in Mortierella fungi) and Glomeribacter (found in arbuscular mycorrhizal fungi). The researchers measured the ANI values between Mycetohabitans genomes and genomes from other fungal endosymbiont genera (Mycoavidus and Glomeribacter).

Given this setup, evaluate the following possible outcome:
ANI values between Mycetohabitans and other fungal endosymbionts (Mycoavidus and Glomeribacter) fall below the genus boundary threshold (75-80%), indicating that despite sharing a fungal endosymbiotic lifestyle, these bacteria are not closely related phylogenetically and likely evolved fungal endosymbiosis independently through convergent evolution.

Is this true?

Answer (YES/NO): NO